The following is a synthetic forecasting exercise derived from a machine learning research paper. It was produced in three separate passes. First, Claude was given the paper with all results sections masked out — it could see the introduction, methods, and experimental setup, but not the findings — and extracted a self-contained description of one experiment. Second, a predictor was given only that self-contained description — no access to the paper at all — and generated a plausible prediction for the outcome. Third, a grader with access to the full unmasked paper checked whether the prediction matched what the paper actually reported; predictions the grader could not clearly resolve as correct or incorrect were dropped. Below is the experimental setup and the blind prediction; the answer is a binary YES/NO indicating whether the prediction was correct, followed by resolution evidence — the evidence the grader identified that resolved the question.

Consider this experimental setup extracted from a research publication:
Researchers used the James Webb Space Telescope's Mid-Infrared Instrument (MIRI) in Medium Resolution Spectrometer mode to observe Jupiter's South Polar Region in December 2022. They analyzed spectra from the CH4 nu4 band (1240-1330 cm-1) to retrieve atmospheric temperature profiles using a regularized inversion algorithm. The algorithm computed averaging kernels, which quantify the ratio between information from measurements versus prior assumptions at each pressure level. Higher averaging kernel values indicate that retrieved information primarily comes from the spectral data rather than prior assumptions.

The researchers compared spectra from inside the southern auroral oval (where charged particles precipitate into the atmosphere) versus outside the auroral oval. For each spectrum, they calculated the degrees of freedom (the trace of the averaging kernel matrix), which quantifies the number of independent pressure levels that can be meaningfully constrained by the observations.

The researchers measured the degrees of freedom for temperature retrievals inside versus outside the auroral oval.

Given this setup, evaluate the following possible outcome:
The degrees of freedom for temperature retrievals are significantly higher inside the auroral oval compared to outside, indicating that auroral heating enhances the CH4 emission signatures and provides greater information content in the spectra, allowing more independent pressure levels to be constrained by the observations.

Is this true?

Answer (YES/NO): YES